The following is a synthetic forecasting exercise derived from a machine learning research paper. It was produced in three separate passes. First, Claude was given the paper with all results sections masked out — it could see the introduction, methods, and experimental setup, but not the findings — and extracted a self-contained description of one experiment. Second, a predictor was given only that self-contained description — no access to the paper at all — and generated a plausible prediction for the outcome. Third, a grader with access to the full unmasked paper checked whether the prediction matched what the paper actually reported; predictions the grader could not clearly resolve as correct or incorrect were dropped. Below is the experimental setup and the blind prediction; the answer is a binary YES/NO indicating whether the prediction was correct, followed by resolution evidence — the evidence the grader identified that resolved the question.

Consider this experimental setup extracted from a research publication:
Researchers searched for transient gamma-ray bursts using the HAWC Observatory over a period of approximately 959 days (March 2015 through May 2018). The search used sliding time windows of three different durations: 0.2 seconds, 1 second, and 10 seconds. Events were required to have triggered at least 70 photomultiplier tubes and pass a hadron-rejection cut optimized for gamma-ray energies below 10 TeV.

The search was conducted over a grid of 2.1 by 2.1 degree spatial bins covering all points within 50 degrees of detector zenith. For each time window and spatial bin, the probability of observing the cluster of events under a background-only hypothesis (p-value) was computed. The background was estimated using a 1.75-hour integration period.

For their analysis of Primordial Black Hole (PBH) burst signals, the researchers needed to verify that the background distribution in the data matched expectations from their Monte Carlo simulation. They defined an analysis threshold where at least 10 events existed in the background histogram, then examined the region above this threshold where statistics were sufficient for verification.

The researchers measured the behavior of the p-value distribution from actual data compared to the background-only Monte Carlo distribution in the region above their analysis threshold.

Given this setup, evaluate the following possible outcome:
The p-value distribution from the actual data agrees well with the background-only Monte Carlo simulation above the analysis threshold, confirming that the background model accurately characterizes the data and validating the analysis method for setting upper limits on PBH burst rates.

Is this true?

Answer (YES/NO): YES